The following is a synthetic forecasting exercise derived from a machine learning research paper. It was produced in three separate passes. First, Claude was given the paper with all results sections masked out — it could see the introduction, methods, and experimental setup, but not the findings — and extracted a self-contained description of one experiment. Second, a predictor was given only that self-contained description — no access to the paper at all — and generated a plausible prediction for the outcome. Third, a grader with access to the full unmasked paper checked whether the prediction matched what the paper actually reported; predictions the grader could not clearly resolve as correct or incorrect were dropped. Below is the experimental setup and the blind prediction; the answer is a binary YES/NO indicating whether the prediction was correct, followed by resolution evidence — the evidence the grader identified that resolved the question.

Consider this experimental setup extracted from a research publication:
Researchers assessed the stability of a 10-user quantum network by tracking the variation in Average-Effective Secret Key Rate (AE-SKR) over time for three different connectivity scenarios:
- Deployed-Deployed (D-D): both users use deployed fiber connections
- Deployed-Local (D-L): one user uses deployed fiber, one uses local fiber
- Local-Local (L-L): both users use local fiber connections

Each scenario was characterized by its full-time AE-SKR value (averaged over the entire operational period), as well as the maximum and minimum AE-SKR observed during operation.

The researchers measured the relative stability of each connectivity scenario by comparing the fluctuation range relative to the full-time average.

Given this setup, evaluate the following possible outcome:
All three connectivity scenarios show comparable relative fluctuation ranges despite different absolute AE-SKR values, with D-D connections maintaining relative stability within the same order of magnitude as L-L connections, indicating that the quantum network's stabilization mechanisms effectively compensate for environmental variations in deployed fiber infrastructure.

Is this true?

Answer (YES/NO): YES